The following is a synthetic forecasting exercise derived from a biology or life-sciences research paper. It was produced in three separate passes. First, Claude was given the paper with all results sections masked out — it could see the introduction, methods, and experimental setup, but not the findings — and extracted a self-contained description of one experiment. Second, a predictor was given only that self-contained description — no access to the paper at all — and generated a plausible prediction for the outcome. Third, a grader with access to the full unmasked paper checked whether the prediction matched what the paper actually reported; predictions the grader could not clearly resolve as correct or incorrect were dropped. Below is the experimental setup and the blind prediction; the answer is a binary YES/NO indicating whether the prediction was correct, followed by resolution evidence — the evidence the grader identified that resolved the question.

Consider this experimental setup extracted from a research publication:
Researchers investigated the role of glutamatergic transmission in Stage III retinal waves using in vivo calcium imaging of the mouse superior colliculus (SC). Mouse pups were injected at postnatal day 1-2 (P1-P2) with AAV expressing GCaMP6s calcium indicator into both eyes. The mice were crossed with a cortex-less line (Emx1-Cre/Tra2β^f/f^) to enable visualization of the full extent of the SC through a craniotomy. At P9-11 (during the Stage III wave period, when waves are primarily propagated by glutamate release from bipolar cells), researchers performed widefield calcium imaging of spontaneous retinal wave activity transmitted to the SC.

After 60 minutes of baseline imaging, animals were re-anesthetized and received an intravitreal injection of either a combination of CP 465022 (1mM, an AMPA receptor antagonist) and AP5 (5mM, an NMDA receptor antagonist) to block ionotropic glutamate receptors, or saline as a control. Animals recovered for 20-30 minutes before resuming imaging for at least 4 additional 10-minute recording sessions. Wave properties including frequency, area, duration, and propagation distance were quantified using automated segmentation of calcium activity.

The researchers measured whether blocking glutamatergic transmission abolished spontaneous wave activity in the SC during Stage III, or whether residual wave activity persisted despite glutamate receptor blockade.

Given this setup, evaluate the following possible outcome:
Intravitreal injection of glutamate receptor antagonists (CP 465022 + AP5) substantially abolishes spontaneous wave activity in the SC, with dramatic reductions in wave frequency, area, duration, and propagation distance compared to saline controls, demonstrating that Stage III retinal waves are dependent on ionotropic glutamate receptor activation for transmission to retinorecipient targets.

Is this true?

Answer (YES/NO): NO